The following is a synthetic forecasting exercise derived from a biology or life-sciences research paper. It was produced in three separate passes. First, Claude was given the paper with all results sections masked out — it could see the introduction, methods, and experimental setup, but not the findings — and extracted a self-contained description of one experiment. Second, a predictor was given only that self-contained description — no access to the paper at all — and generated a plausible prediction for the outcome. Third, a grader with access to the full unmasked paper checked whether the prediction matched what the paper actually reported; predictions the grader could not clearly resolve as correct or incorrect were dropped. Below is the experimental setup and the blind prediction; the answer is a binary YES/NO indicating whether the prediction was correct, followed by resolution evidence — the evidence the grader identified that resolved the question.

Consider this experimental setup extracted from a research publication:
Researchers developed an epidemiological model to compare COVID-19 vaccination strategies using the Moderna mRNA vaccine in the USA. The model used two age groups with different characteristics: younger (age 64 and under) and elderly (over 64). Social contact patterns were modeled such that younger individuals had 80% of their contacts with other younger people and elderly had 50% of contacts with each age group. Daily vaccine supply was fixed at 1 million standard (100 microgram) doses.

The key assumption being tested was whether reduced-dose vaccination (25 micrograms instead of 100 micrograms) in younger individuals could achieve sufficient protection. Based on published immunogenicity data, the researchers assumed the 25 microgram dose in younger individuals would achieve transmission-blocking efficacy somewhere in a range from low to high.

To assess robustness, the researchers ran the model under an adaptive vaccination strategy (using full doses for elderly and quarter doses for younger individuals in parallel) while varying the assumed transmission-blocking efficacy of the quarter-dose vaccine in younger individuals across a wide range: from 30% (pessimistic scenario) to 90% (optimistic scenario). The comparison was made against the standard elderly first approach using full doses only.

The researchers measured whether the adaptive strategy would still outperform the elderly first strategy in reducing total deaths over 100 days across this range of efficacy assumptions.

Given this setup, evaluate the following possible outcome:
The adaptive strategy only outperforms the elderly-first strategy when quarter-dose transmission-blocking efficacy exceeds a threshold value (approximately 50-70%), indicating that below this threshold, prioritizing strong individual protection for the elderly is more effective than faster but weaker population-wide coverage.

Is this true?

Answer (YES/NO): NO